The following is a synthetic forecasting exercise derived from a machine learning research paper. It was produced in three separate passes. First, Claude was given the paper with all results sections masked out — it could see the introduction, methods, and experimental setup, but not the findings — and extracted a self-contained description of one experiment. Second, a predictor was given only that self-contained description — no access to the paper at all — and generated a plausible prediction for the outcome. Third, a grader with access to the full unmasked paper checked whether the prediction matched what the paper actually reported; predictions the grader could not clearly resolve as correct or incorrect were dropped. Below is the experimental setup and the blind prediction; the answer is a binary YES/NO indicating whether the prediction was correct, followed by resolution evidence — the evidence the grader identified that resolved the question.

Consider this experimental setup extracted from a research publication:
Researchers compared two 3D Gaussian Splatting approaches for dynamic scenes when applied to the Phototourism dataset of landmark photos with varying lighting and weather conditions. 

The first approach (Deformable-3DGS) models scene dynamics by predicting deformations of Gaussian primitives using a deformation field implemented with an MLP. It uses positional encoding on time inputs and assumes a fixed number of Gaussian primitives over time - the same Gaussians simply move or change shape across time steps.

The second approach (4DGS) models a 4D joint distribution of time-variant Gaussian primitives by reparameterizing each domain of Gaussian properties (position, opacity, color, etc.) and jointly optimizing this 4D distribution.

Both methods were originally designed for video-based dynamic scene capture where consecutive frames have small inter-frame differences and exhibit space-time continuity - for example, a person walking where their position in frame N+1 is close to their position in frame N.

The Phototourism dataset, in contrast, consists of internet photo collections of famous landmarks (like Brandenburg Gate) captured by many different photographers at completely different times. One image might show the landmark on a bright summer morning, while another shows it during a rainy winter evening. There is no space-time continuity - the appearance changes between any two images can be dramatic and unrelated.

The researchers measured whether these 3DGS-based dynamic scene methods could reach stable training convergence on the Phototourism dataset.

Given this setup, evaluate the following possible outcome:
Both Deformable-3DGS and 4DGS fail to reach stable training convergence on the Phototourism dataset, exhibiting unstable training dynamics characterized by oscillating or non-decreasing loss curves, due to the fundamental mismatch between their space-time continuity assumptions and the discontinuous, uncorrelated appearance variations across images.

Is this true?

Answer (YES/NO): NO